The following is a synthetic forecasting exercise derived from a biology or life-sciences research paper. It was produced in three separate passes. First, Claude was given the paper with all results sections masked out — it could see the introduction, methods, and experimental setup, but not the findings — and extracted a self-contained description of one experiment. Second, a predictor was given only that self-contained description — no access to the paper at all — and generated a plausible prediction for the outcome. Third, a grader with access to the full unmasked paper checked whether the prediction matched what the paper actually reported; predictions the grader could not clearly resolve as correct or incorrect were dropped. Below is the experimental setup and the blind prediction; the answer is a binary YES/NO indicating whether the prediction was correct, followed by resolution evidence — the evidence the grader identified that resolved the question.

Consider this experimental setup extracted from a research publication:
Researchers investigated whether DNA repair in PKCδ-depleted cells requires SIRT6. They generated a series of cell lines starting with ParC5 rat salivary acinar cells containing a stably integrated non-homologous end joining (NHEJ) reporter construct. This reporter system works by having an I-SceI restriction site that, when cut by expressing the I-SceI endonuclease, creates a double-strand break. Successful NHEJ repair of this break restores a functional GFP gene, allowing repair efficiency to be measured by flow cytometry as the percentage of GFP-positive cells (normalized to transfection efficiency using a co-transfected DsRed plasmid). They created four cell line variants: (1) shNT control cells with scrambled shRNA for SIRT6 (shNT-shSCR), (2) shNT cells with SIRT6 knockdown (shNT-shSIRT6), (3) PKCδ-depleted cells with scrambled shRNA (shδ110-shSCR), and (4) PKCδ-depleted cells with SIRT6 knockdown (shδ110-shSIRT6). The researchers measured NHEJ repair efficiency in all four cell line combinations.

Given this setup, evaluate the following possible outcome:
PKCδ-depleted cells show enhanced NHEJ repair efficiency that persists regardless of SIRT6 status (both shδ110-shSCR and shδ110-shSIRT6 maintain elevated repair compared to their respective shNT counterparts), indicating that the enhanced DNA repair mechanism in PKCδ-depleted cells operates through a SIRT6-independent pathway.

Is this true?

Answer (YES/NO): NO